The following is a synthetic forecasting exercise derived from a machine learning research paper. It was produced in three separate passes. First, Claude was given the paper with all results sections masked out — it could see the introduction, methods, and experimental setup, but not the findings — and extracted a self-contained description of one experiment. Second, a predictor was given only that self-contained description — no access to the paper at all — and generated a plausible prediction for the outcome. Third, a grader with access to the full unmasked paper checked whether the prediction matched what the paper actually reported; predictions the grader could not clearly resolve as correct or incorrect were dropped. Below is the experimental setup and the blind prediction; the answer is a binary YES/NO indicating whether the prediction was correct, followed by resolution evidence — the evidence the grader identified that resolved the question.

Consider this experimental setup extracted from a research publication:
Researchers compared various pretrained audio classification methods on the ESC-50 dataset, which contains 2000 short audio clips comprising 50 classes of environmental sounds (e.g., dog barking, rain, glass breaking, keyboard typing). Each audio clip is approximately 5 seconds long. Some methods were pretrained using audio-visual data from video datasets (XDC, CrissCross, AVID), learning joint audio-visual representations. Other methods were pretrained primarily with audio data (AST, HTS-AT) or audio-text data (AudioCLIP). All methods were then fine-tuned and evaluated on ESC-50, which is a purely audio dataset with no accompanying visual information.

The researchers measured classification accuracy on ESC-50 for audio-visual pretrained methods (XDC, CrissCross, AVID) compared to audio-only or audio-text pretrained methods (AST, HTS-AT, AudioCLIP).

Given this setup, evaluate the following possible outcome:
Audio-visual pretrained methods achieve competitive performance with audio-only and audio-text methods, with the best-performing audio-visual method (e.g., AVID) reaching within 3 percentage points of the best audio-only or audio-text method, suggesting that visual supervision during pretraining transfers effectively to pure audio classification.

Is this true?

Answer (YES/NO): NO